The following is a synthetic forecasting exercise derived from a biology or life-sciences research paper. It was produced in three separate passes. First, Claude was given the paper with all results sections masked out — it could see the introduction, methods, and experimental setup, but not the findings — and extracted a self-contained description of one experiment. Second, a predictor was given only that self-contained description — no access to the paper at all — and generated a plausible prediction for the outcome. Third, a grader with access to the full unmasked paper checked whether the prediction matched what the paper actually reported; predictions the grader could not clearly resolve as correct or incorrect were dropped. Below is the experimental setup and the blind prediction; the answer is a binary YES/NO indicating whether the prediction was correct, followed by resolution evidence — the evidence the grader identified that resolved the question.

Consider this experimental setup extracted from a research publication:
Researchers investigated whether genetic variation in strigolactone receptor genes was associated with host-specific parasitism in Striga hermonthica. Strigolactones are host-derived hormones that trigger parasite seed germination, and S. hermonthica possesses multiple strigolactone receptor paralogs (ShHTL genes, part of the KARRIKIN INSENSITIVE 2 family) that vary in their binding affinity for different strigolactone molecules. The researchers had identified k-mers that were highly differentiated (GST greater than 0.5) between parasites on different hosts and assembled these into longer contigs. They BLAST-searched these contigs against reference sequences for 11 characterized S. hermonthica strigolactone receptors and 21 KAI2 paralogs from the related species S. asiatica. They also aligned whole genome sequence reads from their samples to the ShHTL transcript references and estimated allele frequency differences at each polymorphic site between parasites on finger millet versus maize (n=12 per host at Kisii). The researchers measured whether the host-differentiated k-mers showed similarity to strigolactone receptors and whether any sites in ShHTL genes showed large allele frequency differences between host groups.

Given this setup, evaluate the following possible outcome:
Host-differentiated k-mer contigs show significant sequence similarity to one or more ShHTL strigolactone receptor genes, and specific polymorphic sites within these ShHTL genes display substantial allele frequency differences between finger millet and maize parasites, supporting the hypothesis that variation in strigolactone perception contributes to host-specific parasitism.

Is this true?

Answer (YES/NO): NO